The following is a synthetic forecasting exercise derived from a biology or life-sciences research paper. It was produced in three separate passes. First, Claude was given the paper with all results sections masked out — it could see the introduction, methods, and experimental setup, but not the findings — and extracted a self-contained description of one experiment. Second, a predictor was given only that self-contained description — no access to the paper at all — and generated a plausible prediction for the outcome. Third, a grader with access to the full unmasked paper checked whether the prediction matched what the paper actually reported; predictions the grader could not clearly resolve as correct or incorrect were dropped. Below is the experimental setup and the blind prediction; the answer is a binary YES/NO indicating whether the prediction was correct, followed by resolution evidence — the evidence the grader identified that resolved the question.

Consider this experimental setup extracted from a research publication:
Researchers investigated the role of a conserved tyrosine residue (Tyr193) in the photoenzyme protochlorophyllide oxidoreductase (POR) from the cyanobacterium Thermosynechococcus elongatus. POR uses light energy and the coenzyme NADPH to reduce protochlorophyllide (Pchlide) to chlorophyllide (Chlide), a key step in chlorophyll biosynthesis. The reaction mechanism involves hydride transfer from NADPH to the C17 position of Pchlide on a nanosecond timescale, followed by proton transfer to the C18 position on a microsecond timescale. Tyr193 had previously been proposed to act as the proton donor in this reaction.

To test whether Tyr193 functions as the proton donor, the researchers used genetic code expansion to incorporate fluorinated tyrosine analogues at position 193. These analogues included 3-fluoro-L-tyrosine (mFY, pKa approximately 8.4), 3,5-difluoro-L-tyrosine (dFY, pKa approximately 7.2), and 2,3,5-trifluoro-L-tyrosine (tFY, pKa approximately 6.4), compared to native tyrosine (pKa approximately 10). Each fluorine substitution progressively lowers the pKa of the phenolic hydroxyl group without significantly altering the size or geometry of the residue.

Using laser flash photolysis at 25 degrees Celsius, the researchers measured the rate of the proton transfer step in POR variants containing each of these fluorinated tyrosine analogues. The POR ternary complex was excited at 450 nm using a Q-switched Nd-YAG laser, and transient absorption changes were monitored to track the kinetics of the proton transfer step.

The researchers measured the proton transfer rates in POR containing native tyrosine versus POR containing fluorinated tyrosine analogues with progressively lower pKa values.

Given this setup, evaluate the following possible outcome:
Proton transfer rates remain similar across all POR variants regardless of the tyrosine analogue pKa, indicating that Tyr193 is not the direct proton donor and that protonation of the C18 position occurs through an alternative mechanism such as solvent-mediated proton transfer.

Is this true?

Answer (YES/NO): NO